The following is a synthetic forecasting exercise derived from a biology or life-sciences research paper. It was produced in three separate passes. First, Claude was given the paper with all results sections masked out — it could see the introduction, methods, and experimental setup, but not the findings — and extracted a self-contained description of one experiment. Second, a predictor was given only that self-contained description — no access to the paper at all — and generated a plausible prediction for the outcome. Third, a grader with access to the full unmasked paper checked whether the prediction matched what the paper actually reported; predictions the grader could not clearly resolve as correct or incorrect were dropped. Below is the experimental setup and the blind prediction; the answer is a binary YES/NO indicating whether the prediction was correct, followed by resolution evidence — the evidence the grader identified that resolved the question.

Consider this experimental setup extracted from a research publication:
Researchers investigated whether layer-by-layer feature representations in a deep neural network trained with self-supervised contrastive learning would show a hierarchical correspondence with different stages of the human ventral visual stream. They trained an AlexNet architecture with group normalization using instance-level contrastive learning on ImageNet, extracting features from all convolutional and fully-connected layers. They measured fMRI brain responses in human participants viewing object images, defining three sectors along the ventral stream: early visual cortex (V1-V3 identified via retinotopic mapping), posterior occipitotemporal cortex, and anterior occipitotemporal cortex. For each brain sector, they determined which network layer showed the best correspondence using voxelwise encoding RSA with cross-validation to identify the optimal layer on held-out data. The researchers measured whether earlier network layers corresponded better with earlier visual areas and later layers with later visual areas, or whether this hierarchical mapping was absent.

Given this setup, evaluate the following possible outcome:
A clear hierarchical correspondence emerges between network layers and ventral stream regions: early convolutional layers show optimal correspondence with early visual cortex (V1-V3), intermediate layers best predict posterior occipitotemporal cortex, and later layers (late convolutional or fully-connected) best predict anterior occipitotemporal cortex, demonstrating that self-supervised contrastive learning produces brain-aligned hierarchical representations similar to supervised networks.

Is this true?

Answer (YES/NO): YES